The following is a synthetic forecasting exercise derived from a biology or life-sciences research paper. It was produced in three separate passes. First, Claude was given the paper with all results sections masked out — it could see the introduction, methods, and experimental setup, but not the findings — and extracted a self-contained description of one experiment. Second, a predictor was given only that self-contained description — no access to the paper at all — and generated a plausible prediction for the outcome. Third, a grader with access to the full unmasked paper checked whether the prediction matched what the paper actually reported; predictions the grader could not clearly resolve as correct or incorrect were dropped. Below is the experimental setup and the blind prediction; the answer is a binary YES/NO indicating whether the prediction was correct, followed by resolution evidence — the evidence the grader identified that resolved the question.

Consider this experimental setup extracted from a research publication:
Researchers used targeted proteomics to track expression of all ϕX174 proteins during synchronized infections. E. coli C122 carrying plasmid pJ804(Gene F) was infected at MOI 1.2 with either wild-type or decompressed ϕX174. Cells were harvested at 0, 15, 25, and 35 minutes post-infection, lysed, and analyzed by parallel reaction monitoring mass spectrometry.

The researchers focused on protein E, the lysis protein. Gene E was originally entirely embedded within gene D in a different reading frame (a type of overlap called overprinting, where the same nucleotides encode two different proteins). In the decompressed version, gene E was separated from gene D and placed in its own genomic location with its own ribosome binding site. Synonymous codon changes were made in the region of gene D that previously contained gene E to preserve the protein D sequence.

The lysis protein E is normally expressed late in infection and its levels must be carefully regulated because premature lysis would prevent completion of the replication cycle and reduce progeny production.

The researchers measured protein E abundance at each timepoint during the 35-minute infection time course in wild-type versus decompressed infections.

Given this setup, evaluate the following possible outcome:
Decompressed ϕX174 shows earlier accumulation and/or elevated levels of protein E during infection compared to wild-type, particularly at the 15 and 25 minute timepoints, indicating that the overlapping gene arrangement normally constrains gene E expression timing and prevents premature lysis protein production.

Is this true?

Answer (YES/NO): YES